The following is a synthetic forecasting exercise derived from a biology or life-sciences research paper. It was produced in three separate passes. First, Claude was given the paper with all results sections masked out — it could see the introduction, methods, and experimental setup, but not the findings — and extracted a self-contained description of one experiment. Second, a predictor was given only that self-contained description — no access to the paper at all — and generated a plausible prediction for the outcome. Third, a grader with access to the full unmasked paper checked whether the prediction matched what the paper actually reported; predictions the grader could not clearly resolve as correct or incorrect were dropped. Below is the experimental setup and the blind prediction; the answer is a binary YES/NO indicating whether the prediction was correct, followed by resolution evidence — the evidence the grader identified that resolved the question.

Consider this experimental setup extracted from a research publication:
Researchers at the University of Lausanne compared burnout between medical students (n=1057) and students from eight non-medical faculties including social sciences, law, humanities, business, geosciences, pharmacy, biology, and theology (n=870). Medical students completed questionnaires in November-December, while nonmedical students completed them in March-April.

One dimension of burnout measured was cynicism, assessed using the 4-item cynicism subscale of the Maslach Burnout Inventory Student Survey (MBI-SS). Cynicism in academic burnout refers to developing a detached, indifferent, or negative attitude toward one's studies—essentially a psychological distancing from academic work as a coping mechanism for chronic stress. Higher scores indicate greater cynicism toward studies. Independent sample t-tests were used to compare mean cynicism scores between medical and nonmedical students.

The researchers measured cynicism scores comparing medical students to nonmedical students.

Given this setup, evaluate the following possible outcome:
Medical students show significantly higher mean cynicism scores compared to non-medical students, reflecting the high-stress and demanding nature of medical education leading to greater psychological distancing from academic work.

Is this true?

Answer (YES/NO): NO